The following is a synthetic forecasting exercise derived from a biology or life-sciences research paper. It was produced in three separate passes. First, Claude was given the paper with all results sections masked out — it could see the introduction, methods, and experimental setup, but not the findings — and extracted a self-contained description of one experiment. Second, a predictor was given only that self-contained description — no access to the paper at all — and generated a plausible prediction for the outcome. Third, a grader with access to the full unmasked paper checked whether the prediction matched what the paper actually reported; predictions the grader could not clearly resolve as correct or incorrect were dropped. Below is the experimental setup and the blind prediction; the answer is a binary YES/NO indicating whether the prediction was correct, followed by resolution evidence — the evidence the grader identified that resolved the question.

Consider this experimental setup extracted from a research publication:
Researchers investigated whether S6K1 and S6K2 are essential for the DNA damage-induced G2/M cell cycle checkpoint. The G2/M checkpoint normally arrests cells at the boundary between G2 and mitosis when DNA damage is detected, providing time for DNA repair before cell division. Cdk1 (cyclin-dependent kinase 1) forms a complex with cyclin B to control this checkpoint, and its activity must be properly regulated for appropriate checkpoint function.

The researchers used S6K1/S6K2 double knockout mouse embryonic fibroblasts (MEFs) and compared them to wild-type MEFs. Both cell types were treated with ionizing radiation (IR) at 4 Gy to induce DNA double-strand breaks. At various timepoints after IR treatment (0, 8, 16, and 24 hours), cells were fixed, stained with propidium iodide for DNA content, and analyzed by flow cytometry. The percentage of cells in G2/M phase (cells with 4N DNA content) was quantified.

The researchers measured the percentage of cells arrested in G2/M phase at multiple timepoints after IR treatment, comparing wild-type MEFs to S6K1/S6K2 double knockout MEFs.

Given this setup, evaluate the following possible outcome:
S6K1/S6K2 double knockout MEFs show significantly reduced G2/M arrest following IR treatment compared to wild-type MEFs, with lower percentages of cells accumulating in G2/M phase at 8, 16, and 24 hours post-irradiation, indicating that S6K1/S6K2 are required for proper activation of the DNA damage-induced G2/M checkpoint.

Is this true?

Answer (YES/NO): NO